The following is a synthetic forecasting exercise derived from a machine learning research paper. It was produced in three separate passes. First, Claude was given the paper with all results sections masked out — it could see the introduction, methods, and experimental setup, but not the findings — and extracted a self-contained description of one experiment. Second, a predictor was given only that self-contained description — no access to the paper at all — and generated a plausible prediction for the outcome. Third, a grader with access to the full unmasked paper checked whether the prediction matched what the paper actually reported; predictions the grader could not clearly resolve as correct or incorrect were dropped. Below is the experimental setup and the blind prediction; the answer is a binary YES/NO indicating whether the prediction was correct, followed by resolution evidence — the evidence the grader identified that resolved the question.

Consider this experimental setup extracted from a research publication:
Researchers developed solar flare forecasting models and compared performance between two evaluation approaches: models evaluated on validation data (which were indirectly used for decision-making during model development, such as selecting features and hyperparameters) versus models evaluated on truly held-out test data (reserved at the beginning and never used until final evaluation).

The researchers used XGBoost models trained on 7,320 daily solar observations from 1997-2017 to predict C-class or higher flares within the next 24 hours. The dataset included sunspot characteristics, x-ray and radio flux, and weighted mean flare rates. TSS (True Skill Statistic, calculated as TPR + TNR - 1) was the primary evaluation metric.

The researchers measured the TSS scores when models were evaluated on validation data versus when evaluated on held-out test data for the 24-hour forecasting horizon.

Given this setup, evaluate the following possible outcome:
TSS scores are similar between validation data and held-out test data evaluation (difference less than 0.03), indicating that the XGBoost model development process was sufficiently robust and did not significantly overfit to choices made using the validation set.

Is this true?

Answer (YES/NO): YES